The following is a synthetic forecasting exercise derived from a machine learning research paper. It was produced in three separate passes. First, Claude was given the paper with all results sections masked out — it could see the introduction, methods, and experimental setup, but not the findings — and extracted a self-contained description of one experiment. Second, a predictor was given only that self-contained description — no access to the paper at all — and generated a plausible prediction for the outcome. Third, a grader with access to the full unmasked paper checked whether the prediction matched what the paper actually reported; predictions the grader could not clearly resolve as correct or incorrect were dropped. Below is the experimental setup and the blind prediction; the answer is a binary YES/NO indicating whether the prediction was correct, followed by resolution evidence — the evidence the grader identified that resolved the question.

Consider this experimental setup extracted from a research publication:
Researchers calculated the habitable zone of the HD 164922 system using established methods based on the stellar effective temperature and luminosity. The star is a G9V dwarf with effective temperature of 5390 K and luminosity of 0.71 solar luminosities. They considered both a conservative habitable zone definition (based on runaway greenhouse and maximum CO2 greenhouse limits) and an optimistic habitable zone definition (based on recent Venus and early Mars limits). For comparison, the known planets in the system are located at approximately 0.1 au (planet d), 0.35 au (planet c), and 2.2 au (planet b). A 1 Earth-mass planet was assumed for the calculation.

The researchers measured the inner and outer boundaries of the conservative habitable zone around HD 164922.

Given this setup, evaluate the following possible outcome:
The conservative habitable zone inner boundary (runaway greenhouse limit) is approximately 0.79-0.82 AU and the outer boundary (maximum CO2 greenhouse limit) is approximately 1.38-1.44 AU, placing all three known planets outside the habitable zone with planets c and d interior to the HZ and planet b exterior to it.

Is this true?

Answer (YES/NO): NO